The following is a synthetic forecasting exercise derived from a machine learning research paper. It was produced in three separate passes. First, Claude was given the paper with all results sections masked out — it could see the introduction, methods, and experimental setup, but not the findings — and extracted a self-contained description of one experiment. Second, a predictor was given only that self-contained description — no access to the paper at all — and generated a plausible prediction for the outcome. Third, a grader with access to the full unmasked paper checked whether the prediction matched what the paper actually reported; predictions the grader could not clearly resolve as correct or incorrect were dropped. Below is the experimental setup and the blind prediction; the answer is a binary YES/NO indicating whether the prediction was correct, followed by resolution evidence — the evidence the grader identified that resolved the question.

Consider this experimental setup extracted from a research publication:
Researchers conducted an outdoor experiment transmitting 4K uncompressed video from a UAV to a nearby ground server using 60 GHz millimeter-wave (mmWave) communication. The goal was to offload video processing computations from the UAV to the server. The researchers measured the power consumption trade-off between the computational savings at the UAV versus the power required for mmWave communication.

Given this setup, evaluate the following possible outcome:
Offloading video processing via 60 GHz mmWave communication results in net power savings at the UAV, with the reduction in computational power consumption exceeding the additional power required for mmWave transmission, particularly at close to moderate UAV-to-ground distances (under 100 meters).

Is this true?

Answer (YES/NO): YES